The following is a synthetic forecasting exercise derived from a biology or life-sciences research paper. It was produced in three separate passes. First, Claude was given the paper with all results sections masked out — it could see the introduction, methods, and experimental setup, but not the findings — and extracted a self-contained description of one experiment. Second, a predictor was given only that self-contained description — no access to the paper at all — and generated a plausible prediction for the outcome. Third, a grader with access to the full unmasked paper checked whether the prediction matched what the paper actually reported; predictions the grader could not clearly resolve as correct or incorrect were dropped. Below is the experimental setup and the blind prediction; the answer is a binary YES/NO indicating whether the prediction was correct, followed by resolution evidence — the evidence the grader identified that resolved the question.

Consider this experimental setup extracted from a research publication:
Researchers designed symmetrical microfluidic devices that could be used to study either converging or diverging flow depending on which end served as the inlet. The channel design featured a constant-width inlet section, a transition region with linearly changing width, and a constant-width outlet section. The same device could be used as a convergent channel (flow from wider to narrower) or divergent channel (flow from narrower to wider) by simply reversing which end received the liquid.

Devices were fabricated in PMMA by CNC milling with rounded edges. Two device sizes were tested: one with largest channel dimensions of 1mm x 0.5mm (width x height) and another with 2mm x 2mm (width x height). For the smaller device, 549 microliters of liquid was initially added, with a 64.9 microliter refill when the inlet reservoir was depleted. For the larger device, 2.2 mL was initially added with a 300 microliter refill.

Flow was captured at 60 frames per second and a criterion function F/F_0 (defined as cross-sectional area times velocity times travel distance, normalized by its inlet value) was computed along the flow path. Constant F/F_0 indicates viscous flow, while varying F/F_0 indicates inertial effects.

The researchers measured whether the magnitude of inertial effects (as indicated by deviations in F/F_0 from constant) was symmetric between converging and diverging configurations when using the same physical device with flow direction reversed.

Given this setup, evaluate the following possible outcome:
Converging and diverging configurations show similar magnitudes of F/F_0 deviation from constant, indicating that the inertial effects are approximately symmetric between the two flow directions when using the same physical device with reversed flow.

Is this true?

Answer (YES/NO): NO